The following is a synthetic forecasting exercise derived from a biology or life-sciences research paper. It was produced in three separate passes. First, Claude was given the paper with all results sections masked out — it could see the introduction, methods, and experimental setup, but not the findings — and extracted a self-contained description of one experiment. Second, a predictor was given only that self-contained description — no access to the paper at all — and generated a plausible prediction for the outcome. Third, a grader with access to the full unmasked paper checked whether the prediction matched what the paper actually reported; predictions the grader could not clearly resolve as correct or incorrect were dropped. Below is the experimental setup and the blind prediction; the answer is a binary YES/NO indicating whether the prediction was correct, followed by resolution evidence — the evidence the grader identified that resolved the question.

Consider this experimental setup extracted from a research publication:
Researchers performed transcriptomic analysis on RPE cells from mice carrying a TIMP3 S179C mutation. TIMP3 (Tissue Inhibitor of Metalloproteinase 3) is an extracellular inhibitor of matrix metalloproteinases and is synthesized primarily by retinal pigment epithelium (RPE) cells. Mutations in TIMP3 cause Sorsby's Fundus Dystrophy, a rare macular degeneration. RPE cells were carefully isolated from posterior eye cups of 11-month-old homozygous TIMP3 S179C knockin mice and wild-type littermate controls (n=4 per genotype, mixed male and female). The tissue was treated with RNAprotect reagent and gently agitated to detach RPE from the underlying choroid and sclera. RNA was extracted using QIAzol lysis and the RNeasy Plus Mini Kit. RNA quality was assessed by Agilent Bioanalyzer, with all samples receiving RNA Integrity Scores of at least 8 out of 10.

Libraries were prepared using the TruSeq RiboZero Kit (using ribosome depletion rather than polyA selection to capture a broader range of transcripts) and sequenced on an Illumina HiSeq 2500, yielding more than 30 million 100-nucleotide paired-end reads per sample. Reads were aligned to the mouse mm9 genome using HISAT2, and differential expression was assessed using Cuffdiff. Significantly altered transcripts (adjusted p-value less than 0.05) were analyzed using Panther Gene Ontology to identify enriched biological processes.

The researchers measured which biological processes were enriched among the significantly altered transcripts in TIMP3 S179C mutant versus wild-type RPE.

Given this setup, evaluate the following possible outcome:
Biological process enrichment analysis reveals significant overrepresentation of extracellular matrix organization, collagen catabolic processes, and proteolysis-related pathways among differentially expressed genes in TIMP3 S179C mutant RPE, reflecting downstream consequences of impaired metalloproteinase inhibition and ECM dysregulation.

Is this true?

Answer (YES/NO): NO